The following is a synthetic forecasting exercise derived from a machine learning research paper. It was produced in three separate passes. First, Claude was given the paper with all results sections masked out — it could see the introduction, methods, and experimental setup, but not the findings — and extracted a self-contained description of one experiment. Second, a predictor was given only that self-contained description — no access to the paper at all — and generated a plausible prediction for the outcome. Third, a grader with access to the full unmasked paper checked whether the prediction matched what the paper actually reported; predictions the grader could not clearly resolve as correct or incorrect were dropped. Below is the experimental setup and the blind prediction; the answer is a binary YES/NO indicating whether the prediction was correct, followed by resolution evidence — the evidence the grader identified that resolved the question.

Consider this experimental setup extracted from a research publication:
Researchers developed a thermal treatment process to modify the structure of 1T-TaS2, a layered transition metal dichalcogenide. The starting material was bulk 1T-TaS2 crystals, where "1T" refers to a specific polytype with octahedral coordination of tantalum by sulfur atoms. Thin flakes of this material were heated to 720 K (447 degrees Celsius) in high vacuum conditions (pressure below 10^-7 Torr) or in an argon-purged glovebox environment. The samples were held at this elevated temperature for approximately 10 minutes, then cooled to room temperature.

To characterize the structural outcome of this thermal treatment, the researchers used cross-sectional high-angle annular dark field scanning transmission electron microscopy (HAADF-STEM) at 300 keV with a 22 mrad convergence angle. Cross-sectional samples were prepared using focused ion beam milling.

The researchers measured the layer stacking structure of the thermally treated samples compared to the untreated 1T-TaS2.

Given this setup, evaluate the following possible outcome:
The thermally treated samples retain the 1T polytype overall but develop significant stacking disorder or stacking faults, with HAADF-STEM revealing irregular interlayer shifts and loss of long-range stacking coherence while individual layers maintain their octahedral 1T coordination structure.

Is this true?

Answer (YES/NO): NO